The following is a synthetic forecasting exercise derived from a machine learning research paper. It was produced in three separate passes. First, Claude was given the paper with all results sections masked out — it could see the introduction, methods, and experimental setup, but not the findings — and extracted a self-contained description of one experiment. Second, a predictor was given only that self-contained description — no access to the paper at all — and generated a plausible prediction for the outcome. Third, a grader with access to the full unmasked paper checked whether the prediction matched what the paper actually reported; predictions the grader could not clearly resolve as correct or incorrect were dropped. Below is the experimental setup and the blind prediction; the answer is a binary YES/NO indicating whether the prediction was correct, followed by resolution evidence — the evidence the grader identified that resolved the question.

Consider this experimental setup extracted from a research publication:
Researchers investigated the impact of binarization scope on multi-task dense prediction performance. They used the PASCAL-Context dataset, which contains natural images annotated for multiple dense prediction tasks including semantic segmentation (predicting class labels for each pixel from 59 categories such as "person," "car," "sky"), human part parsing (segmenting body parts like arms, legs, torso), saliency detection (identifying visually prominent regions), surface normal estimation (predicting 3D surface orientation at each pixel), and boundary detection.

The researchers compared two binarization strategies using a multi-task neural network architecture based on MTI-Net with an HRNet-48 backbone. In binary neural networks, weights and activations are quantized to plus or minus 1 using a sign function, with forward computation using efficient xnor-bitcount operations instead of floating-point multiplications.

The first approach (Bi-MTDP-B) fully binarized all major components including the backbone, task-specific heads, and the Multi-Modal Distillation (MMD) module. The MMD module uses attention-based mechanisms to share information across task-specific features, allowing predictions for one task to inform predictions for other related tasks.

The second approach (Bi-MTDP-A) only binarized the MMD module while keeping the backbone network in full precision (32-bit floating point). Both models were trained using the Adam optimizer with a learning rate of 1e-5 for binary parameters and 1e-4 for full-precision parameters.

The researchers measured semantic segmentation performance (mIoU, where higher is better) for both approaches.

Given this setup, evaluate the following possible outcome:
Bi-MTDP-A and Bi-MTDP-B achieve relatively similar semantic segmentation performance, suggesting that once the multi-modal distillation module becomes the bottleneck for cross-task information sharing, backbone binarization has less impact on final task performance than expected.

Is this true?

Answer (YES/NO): NO